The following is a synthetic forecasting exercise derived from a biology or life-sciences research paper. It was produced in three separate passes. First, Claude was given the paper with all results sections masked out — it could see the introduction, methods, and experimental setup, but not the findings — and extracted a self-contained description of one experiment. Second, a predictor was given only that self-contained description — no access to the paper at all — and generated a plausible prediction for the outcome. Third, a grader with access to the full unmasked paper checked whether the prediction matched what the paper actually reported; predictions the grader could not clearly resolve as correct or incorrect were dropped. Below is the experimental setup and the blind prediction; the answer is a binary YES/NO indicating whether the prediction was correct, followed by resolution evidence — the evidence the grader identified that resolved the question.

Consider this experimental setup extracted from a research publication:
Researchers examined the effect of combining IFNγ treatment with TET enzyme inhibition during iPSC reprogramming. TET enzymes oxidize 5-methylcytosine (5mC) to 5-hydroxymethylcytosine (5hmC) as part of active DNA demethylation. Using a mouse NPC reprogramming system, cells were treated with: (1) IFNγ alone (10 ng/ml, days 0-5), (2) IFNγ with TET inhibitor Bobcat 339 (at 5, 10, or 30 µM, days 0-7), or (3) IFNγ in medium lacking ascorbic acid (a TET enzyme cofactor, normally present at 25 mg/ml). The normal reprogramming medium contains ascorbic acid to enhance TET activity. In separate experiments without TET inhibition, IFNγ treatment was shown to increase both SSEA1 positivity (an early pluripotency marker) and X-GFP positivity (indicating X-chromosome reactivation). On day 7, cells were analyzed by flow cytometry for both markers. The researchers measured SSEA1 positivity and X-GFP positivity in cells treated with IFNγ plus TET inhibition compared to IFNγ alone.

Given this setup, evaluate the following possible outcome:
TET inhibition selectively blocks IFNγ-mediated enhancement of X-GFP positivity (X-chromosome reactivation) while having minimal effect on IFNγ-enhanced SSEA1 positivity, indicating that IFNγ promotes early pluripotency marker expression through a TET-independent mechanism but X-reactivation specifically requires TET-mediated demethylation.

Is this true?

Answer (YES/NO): NO